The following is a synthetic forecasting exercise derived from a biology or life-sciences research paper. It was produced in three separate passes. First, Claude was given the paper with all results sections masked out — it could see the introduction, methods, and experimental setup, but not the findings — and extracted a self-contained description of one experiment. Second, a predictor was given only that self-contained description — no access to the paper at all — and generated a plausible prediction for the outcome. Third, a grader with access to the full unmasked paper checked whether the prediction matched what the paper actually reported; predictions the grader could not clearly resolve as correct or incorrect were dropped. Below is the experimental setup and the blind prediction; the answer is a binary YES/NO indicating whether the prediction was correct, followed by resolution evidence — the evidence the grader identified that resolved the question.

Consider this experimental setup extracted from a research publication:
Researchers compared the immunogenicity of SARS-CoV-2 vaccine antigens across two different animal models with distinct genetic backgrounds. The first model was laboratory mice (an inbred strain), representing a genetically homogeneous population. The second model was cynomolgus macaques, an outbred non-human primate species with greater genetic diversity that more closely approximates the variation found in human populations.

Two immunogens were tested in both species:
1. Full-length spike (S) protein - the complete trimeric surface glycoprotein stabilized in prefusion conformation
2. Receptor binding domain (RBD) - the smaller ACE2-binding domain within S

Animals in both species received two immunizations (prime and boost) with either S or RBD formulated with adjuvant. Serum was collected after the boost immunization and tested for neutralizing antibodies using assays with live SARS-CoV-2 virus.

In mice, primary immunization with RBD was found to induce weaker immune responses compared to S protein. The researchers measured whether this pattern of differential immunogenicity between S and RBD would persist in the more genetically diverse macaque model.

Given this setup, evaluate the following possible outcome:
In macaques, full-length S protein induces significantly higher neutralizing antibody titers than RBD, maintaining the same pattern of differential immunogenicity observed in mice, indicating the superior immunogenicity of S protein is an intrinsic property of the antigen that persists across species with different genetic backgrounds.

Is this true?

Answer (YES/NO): NO